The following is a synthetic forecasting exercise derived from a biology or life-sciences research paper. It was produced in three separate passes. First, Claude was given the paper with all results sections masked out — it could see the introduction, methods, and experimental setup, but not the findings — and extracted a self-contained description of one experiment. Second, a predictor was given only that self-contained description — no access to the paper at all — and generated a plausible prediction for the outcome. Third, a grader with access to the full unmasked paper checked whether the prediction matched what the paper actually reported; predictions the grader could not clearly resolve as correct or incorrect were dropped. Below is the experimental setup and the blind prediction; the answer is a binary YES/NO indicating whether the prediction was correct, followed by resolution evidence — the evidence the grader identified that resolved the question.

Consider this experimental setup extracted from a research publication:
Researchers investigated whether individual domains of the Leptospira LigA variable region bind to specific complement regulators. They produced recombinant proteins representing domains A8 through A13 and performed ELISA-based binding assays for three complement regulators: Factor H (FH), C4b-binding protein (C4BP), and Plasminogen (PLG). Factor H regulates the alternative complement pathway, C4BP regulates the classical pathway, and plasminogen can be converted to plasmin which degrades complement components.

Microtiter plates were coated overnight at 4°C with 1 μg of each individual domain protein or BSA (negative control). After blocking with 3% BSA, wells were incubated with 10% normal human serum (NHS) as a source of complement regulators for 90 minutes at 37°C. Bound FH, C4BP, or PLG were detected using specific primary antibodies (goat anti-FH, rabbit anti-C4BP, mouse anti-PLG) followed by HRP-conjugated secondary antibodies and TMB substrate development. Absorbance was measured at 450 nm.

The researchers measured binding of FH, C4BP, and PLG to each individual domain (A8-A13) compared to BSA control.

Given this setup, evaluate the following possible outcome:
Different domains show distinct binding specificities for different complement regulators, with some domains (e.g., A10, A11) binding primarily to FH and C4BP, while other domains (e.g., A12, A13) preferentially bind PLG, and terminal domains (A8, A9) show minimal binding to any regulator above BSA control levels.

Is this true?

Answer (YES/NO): NO